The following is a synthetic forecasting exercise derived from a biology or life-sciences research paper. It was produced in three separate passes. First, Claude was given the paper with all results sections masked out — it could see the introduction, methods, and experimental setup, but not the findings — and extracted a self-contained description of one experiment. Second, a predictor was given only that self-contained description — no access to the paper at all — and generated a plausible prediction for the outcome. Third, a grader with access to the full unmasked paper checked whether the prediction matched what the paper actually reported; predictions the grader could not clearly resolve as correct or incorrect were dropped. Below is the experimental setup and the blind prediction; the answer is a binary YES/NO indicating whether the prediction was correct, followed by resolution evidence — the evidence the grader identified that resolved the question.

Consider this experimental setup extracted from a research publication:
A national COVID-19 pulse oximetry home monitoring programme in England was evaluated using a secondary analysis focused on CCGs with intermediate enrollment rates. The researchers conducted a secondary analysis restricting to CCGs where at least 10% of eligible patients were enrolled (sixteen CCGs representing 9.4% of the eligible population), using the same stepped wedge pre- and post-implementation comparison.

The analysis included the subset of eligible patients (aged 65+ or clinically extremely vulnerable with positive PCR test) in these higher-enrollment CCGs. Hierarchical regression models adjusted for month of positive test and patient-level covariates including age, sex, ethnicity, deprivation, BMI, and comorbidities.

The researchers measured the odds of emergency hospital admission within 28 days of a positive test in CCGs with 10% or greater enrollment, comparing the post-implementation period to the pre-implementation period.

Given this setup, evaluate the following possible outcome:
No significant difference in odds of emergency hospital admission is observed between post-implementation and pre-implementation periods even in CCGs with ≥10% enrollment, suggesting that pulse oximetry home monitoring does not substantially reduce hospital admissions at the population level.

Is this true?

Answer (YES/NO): NO